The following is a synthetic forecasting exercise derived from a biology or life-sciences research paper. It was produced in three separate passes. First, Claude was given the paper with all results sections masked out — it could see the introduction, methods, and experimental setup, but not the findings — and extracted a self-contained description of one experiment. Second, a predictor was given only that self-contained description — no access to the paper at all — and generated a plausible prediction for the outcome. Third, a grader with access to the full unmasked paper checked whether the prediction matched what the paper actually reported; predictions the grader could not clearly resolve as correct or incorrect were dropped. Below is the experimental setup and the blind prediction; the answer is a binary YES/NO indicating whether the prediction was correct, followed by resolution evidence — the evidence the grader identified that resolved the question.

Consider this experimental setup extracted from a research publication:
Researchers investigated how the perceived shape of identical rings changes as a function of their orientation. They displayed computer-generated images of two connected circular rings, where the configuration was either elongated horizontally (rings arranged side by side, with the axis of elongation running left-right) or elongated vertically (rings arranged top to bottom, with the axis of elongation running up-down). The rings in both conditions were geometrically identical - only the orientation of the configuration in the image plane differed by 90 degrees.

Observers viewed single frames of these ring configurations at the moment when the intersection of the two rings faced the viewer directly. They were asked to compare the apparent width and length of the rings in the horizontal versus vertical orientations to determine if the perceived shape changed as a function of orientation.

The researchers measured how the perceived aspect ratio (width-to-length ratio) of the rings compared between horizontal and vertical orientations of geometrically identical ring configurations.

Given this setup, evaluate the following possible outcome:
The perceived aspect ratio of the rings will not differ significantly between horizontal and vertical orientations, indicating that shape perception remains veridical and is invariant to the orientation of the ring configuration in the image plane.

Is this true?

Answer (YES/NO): NO